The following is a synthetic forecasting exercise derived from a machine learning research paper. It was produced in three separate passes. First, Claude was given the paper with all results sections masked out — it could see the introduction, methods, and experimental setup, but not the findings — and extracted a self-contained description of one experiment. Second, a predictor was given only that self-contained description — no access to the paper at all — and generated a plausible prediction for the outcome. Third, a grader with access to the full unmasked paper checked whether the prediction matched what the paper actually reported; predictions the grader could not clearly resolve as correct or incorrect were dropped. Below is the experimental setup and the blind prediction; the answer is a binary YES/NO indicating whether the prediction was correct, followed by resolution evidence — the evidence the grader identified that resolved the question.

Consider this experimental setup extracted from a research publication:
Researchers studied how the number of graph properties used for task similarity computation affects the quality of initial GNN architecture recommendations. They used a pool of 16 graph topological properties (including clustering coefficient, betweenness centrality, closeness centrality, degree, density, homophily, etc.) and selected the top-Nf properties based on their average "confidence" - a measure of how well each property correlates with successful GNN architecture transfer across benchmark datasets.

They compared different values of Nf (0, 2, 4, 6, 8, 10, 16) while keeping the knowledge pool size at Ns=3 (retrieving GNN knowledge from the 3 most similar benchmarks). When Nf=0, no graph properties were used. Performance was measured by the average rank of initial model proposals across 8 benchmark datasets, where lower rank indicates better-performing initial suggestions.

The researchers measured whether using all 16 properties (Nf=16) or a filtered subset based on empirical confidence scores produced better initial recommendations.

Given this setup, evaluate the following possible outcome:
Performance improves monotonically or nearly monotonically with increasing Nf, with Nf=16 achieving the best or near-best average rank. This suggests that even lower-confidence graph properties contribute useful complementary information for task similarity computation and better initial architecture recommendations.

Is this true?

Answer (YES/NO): NO